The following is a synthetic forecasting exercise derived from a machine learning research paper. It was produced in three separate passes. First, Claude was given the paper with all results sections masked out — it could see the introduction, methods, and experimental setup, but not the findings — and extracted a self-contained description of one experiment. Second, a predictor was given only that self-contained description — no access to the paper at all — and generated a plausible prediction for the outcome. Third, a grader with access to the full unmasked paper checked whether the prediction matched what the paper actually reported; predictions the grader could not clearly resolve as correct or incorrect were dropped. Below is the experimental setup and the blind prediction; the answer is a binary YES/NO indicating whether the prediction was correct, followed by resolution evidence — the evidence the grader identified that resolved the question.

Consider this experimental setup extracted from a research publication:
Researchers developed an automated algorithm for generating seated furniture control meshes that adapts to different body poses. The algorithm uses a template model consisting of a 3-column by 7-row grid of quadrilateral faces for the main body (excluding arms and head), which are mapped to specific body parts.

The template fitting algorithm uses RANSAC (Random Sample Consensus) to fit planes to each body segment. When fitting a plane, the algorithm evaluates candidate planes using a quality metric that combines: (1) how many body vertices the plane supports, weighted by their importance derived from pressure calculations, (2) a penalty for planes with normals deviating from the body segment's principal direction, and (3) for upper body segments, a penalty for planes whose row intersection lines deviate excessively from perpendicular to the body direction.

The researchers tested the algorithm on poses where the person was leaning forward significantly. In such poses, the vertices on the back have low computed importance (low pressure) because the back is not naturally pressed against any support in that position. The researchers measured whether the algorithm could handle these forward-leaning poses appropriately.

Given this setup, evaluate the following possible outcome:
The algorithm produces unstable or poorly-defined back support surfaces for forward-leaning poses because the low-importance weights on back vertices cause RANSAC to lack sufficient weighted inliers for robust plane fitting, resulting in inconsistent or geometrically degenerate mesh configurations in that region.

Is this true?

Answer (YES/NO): NO